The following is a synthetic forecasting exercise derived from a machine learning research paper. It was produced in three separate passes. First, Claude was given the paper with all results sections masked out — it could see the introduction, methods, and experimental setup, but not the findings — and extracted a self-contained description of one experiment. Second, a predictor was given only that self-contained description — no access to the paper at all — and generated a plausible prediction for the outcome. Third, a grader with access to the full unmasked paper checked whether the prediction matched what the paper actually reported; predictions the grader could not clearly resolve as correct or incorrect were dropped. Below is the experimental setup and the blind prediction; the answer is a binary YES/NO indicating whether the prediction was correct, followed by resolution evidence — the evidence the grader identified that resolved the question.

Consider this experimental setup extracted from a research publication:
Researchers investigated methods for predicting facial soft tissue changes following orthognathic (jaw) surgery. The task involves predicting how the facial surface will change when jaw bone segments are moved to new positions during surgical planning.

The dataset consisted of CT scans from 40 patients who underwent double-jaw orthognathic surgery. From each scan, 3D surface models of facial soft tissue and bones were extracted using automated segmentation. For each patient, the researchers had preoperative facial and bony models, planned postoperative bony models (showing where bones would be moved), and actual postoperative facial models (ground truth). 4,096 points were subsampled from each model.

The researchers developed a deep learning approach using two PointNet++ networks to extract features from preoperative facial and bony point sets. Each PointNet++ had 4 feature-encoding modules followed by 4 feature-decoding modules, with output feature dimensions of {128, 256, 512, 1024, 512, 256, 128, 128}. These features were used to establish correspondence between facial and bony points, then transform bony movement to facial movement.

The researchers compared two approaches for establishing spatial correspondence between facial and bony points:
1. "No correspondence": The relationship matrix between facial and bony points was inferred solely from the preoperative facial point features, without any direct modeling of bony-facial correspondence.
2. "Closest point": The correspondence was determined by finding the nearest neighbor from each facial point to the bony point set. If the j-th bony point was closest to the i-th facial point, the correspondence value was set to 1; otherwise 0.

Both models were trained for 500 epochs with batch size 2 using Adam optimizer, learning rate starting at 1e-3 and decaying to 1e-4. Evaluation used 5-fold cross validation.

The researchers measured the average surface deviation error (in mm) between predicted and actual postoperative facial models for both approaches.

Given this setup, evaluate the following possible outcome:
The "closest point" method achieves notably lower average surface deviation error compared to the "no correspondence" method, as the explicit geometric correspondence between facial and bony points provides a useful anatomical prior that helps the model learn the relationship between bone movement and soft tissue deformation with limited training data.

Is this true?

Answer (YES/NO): YES